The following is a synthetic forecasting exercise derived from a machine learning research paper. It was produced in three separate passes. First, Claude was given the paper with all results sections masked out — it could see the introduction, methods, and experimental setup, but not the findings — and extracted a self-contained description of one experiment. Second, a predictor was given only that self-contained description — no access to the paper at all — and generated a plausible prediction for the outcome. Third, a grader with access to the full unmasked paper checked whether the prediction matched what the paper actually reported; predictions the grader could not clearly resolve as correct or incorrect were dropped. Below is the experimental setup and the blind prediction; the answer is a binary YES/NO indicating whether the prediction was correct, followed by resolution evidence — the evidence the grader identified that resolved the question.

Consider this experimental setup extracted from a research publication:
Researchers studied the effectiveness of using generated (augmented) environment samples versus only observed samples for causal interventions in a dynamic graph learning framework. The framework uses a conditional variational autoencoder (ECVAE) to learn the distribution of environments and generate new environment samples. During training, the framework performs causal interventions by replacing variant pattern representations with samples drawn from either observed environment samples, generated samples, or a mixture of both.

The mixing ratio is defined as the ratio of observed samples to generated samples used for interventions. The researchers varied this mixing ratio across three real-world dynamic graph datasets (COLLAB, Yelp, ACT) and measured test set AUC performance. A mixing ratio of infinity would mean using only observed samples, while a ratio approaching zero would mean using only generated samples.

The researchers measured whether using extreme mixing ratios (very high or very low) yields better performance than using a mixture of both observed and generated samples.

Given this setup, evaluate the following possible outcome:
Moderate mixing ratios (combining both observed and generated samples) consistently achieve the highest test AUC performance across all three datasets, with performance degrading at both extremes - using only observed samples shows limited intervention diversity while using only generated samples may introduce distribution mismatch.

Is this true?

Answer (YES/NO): YES